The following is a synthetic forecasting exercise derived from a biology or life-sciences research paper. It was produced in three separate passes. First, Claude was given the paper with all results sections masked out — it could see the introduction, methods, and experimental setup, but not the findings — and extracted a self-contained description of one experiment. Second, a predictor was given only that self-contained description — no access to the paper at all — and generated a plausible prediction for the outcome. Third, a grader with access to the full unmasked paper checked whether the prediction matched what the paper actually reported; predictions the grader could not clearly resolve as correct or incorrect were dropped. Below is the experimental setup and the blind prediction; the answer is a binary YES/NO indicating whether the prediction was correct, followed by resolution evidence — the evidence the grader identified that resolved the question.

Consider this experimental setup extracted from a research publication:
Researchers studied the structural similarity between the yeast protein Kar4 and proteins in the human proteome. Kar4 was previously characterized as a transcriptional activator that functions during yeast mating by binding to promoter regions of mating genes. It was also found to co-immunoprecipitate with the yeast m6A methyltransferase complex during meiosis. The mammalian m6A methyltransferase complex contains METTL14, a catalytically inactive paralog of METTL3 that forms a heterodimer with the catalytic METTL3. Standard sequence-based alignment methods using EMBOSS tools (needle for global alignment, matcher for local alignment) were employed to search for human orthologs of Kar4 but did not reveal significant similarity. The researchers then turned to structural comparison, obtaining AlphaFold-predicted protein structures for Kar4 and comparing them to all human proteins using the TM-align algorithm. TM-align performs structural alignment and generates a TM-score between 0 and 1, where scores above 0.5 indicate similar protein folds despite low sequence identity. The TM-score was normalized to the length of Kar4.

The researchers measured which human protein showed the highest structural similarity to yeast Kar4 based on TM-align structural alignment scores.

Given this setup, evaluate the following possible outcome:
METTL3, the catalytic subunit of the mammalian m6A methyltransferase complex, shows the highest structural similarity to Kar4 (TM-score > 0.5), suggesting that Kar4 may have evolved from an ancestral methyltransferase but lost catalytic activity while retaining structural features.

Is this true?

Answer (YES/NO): NO